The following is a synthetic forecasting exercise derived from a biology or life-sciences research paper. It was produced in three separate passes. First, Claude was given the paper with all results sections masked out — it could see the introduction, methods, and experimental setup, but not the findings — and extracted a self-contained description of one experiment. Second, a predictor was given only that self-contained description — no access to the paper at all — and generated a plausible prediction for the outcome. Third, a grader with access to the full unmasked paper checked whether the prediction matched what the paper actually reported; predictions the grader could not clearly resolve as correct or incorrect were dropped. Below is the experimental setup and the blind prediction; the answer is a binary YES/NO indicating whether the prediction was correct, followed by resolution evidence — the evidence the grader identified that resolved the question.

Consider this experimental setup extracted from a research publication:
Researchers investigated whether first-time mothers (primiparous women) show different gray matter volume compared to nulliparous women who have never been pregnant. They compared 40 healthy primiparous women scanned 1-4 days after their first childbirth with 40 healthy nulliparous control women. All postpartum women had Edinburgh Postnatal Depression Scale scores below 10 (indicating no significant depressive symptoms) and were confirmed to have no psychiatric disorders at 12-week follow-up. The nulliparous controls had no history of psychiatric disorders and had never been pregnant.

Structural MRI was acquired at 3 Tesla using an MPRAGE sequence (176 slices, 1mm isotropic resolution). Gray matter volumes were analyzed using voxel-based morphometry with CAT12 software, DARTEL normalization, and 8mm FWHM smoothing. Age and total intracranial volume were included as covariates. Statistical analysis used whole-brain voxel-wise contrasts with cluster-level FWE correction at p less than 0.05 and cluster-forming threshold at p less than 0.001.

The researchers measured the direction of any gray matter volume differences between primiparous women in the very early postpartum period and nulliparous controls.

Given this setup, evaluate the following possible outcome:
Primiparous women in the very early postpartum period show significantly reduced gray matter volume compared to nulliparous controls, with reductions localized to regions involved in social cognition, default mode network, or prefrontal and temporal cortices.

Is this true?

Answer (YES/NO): YES